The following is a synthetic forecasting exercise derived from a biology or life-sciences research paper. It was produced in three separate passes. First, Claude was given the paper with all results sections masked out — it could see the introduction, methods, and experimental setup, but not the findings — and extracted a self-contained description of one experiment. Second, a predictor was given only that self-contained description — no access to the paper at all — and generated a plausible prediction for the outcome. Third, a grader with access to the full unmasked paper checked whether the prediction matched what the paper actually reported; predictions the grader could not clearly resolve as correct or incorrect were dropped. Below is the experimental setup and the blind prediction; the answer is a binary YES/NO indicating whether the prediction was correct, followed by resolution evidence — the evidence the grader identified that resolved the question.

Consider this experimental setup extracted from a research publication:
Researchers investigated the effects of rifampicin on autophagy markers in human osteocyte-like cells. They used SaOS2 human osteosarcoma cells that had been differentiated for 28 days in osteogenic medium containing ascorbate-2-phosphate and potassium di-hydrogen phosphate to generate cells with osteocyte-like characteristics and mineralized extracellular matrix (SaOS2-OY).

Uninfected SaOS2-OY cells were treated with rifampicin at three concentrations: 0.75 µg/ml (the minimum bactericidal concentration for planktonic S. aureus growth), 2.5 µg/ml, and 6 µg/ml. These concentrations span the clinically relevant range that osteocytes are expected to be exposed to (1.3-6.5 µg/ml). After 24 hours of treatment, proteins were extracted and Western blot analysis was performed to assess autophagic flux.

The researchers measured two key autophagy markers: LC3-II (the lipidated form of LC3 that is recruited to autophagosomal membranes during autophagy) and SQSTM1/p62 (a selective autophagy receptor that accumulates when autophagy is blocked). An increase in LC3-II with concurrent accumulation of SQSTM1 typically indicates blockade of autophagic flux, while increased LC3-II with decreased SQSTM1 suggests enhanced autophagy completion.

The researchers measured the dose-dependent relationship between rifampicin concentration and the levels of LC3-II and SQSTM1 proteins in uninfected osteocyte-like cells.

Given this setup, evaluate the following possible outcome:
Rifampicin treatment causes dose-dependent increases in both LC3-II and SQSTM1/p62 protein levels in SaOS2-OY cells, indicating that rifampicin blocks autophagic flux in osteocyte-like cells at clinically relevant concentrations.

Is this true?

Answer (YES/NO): NO